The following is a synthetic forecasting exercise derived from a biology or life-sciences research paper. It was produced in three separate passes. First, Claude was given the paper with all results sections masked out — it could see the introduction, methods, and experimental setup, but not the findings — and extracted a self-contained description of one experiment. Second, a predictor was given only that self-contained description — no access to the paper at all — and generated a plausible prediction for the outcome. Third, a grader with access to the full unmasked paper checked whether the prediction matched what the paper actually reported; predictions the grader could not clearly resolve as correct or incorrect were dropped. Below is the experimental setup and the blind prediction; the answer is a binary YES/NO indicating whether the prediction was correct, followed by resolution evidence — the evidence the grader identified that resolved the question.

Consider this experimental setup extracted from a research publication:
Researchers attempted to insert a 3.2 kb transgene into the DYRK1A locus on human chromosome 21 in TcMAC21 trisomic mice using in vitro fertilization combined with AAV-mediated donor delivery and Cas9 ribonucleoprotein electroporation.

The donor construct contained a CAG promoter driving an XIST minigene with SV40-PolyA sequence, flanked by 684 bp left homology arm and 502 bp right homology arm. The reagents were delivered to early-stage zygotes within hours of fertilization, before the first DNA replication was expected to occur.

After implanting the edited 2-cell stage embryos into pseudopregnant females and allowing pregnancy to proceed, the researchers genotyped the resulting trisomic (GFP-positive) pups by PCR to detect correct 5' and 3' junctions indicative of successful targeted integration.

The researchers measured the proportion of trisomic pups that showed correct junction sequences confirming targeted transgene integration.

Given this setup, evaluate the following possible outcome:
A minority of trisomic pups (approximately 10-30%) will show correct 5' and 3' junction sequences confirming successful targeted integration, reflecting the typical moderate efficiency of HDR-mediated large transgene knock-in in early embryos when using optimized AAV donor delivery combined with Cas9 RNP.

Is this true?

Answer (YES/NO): NO